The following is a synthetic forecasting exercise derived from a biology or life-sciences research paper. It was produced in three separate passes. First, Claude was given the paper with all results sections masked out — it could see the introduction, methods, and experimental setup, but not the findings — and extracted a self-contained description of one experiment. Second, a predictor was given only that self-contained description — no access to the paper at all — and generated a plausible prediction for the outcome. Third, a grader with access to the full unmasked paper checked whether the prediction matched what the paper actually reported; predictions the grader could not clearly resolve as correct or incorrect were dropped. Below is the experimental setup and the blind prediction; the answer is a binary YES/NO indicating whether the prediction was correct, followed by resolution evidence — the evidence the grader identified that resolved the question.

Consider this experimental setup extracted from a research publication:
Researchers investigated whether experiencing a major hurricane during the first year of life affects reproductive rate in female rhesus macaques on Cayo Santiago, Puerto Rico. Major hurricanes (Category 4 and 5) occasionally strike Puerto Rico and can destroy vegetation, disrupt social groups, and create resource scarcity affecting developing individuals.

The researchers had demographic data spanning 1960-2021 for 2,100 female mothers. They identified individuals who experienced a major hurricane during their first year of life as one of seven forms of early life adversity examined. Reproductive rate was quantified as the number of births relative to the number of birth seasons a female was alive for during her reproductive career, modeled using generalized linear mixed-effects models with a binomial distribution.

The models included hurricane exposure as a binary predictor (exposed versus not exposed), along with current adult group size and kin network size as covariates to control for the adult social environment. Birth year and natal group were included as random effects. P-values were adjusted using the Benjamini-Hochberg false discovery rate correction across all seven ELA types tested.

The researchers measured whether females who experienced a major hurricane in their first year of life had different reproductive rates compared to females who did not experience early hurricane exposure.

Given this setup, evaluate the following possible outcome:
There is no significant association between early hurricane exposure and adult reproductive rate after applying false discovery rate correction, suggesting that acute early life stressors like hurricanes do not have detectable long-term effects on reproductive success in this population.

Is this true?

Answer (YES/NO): YES